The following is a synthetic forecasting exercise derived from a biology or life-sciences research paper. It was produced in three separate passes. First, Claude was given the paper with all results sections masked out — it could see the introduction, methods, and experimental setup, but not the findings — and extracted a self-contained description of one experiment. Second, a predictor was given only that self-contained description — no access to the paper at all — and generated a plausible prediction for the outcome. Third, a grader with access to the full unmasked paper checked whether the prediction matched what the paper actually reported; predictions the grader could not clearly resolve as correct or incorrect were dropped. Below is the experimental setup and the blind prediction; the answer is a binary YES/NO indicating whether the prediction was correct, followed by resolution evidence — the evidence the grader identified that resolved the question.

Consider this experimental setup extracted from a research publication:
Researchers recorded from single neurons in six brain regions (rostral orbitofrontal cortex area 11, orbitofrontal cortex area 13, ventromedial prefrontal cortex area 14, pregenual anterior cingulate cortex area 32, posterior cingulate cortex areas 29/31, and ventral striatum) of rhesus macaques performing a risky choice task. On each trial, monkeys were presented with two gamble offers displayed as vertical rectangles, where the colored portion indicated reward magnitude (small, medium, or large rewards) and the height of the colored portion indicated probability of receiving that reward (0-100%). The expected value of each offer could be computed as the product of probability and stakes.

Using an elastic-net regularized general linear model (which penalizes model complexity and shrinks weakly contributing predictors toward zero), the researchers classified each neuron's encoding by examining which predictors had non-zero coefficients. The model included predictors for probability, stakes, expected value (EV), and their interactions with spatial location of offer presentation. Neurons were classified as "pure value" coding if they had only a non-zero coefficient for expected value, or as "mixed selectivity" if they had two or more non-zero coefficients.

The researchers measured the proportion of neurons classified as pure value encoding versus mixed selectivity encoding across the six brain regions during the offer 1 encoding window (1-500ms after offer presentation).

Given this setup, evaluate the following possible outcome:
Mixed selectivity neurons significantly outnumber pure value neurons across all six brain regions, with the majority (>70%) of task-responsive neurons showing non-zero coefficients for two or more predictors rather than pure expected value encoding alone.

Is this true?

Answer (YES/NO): NO